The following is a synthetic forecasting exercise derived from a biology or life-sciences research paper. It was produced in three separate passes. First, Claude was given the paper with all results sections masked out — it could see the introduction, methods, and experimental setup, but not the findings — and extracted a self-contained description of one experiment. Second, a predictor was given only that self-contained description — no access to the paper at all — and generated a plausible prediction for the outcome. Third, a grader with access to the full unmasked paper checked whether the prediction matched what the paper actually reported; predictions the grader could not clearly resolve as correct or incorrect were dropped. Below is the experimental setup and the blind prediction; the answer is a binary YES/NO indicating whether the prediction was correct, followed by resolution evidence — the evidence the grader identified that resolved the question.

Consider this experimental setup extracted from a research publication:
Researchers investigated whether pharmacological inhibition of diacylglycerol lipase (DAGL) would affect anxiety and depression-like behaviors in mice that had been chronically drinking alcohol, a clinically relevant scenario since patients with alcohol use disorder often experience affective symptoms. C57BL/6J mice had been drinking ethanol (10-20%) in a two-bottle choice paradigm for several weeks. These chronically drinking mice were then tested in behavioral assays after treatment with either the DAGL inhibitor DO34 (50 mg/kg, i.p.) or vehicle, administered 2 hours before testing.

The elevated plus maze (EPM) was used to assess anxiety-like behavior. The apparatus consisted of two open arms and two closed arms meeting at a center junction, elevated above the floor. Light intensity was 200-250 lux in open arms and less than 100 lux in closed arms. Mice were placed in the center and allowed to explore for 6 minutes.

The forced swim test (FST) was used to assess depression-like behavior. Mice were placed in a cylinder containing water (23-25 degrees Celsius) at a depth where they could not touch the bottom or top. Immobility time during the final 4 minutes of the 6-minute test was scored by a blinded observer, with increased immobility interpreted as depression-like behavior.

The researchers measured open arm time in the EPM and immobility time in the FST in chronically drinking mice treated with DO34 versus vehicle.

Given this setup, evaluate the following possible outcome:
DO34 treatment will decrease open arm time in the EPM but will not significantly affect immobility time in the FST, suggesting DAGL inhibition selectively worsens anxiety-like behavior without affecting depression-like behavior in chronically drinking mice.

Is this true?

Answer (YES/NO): NO